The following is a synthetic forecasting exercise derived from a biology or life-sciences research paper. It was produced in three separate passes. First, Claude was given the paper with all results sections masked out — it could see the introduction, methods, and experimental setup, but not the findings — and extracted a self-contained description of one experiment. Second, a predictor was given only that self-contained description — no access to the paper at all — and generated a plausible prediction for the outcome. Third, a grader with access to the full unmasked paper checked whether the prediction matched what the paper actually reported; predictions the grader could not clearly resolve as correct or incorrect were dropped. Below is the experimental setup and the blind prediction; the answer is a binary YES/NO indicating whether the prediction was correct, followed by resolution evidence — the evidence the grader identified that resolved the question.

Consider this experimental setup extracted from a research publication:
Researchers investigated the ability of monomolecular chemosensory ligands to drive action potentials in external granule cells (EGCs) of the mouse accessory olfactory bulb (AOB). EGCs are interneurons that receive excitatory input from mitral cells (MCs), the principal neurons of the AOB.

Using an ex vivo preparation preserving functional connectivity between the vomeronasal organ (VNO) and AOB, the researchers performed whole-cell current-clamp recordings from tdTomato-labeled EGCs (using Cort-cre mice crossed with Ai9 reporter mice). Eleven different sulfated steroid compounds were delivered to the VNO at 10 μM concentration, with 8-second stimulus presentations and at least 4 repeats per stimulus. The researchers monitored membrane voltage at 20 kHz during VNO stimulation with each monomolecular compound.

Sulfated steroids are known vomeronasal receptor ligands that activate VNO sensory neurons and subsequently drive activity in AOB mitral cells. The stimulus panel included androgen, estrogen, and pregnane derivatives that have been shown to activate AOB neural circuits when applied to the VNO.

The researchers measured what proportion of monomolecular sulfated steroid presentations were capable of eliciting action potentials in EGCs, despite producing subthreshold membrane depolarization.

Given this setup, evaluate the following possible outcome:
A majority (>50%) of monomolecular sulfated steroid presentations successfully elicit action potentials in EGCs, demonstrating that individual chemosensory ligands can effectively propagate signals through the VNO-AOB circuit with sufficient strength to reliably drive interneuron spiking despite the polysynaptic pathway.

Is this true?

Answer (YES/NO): NO